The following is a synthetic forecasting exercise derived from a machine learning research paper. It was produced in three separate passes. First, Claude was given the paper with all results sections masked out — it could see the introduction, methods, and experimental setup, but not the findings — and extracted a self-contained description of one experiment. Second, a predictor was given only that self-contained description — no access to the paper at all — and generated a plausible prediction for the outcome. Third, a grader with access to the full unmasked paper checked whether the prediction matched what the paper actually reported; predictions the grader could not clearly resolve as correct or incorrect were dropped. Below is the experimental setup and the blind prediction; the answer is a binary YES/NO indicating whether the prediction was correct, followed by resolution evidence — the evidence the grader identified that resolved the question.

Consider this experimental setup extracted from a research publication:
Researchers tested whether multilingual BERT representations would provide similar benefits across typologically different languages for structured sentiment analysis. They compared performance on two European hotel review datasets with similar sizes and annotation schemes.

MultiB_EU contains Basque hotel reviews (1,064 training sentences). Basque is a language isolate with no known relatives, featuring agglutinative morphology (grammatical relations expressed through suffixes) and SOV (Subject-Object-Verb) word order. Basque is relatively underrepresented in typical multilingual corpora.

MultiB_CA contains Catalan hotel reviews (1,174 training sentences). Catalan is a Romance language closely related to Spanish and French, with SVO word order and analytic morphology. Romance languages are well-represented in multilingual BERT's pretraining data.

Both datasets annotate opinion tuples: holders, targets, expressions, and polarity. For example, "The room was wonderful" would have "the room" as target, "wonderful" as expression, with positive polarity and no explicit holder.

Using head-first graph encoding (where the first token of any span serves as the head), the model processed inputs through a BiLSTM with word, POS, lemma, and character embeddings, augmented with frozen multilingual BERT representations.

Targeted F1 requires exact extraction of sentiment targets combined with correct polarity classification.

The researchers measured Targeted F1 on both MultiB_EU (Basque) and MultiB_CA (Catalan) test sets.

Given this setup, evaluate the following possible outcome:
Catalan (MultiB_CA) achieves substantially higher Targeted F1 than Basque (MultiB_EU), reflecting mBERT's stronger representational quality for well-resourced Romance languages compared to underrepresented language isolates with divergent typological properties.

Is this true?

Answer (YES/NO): NO